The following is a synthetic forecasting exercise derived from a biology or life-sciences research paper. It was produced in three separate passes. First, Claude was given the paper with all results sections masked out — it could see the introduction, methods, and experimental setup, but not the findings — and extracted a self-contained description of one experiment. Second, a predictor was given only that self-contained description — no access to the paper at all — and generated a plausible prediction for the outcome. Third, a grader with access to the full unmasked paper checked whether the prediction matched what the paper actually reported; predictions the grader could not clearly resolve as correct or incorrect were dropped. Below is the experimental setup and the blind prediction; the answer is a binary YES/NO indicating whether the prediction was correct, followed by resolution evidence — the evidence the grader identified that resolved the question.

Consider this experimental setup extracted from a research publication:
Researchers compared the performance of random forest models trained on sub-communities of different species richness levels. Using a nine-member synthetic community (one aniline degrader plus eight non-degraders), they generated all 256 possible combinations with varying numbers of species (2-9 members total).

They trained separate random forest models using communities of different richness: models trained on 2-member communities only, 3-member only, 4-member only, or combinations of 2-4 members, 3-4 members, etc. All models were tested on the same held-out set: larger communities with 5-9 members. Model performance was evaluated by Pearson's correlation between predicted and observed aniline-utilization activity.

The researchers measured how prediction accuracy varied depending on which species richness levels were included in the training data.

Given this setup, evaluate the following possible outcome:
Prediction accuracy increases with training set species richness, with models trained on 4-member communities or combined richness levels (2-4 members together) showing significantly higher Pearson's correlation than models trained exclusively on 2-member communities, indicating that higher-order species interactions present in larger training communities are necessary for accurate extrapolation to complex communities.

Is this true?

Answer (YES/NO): NO